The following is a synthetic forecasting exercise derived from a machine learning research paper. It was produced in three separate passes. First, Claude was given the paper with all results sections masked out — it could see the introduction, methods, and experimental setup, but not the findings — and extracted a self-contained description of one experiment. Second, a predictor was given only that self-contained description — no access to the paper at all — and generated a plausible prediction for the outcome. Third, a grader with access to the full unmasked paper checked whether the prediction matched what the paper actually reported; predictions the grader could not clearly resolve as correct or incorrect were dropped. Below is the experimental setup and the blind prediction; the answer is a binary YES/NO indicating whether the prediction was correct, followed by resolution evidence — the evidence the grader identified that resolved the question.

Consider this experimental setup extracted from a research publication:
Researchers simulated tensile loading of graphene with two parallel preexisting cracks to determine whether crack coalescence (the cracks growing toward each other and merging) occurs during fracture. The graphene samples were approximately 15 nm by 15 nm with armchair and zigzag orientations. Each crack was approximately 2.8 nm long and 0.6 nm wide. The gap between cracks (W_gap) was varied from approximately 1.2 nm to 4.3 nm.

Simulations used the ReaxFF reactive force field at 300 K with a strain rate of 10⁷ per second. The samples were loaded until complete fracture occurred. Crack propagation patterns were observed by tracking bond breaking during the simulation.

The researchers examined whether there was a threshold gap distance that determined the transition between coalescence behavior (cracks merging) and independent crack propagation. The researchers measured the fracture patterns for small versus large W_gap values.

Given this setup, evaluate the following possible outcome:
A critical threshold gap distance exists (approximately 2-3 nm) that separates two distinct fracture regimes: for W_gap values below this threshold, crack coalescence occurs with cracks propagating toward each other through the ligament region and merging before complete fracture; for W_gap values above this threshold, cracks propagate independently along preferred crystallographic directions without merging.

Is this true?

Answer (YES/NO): YES